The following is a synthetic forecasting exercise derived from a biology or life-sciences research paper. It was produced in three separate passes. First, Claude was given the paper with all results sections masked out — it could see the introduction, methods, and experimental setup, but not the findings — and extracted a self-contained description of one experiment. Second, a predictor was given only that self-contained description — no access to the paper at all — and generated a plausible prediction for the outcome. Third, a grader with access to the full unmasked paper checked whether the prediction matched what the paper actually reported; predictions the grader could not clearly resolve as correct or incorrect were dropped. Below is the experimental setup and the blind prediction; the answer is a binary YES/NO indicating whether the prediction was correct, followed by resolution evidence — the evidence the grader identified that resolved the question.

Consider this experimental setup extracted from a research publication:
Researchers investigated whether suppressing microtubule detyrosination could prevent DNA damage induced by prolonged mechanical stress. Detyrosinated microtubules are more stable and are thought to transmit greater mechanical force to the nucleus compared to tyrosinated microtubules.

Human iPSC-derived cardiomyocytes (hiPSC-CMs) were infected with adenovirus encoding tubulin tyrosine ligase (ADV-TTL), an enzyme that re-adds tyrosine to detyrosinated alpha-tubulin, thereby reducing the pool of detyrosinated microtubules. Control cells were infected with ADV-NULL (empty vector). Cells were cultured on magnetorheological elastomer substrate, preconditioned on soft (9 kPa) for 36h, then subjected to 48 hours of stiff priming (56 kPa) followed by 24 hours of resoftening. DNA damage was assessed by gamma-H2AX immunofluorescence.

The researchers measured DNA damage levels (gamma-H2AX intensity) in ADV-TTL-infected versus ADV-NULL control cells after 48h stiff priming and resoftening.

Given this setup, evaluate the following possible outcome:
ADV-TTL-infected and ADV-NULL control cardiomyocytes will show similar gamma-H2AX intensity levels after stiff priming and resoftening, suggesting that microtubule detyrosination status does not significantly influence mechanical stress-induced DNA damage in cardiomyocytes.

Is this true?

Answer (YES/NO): NO